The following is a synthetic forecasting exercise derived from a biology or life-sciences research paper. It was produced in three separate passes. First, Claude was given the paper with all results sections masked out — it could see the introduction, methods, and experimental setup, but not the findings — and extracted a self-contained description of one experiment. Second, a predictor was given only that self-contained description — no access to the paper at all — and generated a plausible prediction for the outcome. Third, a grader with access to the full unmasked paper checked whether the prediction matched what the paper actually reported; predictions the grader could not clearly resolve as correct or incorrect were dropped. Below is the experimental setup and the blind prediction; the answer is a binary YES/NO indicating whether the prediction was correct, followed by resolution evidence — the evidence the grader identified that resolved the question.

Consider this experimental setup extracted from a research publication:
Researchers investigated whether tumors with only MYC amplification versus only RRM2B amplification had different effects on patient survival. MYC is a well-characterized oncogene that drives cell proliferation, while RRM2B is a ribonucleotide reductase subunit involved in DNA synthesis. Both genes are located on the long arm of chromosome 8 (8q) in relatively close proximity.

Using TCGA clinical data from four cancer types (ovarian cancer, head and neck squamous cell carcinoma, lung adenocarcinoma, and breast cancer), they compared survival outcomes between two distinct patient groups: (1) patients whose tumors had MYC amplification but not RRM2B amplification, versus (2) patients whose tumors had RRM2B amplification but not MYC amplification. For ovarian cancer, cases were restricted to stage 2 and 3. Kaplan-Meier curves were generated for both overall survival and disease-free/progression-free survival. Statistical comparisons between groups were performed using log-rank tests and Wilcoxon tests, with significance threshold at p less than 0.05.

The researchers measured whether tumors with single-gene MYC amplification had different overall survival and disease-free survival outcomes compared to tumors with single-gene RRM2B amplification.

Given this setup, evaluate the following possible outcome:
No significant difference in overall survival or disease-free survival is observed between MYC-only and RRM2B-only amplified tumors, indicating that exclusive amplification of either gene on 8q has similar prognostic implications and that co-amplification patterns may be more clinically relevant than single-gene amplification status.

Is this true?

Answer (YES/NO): NO